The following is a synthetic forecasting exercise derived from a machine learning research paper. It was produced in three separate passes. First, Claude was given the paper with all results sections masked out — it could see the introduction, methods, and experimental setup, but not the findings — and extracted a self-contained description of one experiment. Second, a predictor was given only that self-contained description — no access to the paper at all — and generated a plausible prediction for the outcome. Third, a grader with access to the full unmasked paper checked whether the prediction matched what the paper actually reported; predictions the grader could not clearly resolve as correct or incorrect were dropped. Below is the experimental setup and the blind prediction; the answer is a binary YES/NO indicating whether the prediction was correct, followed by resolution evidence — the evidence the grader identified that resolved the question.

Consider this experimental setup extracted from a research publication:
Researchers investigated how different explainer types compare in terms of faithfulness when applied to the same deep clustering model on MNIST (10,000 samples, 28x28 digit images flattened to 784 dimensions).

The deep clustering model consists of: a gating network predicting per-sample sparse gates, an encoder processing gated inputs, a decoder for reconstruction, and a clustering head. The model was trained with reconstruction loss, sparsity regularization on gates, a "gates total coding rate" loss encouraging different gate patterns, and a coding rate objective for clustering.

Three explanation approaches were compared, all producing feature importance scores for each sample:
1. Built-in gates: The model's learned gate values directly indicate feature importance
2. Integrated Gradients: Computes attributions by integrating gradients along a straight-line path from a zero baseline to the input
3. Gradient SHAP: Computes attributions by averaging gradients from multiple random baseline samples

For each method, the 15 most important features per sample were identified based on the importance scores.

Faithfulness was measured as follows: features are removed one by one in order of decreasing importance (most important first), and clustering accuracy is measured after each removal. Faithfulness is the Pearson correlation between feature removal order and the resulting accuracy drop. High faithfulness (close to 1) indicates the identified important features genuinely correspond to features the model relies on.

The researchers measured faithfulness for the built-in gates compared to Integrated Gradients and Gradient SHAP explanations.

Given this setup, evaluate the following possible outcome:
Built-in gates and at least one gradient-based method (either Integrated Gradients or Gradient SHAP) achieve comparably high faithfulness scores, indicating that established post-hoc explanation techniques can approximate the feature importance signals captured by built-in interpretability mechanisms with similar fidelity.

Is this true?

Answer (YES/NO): YES